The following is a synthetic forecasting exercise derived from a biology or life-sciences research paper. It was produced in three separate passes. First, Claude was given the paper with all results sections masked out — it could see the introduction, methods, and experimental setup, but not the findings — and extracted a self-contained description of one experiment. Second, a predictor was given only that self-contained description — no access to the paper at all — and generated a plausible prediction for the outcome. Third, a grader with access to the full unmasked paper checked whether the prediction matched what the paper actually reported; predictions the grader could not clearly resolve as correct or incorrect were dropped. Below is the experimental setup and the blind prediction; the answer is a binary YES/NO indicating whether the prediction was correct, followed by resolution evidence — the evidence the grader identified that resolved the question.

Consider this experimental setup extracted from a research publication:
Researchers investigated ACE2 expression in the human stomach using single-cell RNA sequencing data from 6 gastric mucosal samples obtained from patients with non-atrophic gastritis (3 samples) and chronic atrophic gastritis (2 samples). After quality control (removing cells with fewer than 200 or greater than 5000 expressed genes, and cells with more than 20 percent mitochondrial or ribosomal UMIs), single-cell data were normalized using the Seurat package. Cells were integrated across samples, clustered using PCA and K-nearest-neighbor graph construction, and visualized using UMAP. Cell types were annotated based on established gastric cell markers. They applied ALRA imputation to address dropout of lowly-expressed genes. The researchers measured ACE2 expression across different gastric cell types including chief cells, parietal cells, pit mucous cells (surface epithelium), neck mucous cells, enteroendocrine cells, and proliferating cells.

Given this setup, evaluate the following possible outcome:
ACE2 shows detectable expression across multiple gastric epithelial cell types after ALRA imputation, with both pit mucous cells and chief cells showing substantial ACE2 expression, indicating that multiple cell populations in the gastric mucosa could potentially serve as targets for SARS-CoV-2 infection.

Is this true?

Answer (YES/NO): NO